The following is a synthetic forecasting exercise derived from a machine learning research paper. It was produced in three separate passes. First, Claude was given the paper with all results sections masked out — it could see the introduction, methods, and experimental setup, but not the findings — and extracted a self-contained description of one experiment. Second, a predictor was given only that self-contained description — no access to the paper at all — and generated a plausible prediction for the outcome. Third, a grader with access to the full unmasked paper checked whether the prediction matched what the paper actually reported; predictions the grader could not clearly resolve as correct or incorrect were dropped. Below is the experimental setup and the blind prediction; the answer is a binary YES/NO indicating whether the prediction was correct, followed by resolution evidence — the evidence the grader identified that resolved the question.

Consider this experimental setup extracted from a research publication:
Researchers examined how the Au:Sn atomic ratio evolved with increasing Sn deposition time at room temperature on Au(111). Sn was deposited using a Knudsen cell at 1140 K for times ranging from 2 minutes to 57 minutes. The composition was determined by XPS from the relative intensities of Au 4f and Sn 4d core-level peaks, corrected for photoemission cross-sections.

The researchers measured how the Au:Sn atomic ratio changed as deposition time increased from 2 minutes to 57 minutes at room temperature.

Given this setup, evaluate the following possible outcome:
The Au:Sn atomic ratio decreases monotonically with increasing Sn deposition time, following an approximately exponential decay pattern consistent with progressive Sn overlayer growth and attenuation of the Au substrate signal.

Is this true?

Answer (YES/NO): NO